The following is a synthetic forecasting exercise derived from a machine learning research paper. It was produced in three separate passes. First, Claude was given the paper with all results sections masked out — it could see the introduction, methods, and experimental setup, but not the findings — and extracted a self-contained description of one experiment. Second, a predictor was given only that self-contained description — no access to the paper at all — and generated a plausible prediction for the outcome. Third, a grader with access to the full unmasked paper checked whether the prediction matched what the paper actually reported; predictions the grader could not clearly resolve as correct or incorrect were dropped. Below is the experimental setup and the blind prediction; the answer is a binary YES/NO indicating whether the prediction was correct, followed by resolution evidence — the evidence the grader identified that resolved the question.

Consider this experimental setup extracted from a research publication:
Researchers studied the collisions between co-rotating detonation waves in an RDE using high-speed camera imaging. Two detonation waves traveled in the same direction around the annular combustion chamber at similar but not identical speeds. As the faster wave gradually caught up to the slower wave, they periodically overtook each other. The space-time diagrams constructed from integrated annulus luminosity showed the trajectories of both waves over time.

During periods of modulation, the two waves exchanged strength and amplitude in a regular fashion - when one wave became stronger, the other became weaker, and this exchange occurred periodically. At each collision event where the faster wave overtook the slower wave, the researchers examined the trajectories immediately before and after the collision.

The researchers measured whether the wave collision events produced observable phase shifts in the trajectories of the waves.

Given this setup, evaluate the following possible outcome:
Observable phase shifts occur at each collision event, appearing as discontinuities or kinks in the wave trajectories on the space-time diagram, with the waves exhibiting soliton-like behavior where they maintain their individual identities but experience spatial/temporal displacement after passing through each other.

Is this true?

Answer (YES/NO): YES